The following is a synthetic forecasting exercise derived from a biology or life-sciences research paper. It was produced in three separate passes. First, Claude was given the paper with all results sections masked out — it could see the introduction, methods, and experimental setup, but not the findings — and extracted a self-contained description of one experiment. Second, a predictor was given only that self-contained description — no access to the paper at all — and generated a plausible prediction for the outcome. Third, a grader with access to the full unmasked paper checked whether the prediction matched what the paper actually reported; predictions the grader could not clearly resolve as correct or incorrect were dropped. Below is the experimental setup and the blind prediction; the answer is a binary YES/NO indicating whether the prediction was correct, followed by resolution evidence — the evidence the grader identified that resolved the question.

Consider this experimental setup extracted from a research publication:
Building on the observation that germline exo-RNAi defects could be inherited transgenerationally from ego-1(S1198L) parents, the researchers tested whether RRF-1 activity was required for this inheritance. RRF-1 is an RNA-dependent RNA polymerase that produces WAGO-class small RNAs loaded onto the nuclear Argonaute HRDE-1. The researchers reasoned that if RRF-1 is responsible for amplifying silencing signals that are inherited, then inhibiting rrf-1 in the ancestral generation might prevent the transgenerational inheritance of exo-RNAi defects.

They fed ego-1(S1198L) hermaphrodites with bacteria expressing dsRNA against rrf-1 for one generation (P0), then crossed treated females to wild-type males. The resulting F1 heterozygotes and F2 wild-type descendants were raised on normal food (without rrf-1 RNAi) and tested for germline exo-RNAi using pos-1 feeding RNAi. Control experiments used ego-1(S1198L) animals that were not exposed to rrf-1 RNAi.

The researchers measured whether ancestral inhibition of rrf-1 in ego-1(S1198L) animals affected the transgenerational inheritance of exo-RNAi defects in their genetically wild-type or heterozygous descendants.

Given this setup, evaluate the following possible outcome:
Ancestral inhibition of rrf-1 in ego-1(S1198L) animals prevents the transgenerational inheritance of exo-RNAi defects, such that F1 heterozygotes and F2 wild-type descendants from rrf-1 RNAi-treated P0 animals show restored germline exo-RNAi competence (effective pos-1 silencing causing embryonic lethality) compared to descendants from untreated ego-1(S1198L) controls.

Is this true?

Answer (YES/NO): YES